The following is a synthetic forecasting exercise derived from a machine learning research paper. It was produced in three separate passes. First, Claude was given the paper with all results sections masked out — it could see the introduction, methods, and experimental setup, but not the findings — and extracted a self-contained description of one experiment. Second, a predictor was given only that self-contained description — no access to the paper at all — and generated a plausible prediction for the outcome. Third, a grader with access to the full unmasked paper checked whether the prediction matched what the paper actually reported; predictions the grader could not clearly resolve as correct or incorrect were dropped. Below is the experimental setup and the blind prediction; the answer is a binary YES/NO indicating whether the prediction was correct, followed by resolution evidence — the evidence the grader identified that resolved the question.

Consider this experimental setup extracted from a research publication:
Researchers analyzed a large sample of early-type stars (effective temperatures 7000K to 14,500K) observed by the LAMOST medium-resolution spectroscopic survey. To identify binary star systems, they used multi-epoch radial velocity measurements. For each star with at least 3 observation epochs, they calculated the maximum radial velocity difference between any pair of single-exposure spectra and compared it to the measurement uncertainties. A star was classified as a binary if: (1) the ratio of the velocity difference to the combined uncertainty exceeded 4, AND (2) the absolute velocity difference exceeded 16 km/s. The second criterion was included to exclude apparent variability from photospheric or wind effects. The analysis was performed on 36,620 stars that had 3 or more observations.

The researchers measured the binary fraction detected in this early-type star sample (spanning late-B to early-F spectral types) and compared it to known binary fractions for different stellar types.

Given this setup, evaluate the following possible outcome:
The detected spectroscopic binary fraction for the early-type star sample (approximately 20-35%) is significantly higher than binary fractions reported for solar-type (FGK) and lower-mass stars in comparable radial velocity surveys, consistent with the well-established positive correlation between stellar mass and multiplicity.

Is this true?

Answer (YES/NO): NO